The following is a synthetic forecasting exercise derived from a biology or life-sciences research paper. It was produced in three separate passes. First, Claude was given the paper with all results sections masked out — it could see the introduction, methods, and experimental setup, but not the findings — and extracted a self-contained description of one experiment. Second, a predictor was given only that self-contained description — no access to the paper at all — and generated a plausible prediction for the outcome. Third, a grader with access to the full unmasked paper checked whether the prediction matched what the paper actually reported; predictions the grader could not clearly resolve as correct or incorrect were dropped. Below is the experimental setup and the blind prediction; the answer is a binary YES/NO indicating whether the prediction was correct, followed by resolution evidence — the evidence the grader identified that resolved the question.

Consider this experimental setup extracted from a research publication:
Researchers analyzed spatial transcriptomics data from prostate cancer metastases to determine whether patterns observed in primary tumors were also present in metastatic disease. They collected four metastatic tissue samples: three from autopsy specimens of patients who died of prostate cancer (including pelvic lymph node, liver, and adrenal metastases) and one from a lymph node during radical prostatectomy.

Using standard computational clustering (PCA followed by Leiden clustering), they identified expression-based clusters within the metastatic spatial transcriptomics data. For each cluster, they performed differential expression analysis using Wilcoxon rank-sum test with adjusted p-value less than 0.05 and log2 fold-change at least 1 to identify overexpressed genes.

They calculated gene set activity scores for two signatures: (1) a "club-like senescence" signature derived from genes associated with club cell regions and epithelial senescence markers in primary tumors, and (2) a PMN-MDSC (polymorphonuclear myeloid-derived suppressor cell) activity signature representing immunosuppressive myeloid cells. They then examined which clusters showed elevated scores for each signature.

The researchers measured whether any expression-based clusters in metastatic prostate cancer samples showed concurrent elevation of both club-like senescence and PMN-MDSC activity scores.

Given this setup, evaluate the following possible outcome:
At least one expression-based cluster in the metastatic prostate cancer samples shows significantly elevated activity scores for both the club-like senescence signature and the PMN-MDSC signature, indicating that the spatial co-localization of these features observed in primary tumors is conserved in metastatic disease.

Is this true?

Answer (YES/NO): YES